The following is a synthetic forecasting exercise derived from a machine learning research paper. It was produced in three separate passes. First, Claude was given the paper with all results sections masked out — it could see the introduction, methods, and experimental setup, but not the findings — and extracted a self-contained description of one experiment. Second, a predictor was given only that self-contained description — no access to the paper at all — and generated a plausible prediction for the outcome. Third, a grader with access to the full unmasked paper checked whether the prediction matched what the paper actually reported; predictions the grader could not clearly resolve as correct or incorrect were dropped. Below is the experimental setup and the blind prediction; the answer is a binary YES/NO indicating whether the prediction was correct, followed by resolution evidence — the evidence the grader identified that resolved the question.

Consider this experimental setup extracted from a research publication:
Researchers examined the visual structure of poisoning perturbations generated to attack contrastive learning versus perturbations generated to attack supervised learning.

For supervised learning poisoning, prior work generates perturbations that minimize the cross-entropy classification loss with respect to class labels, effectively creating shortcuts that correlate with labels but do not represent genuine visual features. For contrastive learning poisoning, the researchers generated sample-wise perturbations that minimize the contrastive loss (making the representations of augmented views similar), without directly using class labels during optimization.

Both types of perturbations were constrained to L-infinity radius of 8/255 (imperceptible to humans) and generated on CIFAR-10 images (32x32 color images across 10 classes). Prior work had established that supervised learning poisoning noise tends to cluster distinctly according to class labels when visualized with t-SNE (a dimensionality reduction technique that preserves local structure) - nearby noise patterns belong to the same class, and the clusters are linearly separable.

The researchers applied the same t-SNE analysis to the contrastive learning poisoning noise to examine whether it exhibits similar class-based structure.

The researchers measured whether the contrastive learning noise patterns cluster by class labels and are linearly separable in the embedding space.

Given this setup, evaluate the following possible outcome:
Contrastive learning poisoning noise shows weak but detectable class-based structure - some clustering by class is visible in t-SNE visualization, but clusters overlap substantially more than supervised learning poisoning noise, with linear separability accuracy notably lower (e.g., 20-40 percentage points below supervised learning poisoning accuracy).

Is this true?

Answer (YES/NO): NO